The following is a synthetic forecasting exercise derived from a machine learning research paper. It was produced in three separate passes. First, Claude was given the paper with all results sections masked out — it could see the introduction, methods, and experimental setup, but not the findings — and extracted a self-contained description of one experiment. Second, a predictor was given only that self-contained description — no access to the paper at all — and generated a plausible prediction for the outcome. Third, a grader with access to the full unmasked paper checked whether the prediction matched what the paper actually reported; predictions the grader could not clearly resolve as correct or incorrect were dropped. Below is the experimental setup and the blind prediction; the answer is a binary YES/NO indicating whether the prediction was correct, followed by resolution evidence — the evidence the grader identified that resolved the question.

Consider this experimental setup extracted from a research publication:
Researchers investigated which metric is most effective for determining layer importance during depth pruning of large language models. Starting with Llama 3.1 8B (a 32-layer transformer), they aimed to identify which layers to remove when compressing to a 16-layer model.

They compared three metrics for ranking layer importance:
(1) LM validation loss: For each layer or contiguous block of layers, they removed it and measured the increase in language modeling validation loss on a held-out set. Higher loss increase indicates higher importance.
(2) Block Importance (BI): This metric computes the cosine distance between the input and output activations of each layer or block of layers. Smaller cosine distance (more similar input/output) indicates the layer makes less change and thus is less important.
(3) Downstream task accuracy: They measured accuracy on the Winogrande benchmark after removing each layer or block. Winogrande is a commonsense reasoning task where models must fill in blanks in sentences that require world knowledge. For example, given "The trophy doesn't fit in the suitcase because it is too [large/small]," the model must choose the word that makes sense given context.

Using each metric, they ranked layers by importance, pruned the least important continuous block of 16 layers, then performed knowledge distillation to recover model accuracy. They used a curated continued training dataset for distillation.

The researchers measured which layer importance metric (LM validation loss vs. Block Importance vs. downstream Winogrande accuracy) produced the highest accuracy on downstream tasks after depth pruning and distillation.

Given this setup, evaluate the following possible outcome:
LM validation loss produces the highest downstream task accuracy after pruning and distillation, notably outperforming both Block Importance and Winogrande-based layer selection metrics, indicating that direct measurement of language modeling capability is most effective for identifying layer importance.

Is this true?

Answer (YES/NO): NO